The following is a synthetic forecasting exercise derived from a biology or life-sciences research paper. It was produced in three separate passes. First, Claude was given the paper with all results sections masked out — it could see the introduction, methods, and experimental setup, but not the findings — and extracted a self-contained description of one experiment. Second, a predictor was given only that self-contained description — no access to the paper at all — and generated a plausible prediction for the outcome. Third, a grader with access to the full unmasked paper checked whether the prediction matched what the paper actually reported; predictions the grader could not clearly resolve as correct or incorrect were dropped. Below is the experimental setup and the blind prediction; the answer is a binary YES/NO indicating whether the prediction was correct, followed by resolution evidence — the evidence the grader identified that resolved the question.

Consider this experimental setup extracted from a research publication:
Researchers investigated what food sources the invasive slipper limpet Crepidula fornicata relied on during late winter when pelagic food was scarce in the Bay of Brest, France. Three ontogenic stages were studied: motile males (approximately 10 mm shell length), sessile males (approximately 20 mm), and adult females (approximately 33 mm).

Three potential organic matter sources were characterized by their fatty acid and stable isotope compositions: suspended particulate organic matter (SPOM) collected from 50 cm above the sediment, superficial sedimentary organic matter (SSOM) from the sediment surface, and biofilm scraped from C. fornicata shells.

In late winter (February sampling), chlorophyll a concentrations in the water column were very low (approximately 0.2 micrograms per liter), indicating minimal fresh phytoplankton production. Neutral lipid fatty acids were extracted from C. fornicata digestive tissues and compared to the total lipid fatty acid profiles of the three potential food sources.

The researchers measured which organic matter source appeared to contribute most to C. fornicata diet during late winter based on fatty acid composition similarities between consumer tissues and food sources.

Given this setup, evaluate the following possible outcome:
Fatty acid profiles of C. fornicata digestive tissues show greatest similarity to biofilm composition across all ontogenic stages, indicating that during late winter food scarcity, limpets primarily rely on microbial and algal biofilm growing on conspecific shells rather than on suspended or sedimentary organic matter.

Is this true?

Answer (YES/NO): NO